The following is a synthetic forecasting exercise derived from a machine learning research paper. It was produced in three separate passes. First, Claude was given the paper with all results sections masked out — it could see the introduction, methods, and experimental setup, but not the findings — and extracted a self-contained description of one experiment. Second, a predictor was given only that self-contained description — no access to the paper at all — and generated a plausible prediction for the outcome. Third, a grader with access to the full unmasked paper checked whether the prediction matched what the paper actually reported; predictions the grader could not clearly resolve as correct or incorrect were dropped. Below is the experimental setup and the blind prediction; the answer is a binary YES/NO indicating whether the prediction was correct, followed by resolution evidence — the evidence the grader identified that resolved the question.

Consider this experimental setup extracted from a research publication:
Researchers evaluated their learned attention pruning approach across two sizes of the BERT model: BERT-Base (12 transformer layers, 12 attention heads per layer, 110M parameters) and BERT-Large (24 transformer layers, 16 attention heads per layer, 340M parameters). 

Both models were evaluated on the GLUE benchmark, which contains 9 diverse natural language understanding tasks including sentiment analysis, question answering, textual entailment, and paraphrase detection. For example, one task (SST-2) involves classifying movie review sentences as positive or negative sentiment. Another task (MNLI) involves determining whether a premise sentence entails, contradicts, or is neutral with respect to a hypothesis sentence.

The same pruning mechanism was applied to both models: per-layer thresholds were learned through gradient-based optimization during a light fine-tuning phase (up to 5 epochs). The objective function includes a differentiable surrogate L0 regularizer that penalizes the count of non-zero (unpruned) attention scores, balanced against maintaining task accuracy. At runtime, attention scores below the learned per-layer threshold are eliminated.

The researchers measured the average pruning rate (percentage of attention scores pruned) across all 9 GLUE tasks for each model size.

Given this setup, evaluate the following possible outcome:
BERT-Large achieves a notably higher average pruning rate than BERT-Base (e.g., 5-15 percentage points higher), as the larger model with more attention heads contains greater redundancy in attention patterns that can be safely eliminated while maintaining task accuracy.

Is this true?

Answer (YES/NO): NO